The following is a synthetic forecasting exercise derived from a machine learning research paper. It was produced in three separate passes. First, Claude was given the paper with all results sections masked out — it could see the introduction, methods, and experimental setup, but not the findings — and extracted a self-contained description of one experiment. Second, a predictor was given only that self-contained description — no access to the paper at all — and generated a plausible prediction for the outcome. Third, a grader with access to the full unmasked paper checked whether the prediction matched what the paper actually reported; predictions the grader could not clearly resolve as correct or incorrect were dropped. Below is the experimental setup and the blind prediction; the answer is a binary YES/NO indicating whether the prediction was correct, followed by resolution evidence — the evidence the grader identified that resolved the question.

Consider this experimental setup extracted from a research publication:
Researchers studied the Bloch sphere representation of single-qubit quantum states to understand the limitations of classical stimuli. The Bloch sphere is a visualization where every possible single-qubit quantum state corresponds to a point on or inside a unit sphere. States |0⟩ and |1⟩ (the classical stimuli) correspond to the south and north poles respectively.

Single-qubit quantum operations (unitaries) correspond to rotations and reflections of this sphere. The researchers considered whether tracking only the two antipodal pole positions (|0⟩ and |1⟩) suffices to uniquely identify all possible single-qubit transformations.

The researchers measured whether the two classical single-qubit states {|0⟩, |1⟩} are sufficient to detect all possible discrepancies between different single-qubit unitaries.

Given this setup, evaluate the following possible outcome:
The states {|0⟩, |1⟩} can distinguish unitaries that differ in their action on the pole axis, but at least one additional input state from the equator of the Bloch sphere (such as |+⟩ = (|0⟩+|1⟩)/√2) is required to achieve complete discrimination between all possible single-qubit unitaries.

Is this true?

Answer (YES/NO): NO